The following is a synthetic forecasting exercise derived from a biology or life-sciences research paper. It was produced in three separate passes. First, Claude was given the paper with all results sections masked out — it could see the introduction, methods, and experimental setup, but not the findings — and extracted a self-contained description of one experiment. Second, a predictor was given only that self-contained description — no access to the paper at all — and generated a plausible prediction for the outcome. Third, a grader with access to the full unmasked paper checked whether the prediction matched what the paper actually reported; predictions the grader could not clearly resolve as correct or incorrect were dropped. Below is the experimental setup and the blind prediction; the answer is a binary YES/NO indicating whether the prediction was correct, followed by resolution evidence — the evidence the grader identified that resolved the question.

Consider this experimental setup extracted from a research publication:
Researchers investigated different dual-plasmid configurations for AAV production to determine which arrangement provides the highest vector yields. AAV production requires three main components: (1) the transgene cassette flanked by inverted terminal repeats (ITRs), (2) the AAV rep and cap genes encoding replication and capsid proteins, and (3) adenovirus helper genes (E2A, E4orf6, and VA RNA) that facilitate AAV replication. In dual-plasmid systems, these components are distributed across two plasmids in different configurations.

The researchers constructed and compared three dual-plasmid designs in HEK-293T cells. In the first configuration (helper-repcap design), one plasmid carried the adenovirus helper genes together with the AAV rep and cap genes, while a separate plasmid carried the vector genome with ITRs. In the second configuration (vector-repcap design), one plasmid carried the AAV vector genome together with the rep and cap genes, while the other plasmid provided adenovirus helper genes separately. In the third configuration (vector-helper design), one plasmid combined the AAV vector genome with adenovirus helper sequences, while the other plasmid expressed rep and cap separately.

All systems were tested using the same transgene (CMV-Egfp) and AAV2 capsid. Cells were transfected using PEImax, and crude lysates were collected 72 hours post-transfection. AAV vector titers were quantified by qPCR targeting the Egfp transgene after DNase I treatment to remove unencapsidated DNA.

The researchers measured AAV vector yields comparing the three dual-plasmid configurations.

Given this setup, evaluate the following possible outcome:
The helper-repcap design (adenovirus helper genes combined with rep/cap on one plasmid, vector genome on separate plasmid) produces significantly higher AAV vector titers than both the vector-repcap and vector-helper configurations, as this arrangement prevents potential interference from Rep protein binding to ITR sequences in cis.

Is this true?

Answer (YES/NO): NO